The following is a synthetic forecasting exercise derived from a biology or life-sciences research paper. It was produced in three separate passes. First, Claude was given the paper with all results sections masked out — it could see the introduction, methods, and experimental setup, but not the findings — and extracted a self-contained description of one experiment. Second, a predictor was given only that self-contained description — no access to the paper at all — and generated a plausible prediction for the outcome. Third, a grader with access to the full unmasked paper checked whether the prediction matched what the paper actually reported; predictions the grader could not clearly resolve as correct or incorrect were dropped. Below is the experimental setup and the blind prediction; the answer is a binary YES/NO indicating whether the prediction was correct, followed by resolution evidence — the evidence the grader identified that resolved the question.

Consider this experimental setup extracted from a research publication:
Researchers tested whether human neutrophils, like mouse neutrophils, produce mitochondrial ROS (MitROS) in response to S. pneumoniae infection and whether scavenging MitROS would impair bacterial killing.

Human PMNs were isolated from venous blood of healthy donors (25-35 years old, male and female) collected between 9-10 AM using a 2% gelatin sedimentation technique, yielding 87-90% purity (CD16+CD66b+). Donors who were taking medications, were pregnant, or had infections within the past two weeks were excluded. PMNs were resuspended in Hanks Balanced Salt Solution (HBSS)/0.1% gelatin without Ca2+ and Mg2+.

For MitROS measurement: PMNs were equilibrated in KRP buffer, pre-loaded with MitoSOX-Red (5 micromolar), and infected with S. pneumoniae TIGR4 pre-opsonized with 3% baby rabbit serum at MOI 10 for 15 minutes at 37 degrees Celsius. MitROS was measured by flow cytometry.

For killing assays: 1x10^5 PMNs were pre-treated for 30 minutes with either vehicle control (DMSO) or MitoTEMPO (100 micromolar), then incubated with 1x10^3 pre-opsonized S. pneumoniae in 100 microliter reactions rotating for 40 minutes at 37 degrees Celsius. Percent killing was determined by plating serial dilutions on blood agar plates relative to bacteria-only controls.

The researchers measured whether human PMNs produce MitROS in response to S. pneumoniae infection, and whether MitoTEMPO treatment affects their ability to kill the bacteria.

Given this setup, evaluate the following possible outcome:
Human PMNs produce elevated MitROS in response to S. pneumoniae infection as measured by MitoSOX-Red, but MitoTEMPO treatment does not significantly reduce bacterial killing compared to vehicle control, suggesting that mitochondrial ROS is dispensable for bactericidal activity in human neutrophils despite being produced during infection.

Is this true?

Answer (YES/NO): NO